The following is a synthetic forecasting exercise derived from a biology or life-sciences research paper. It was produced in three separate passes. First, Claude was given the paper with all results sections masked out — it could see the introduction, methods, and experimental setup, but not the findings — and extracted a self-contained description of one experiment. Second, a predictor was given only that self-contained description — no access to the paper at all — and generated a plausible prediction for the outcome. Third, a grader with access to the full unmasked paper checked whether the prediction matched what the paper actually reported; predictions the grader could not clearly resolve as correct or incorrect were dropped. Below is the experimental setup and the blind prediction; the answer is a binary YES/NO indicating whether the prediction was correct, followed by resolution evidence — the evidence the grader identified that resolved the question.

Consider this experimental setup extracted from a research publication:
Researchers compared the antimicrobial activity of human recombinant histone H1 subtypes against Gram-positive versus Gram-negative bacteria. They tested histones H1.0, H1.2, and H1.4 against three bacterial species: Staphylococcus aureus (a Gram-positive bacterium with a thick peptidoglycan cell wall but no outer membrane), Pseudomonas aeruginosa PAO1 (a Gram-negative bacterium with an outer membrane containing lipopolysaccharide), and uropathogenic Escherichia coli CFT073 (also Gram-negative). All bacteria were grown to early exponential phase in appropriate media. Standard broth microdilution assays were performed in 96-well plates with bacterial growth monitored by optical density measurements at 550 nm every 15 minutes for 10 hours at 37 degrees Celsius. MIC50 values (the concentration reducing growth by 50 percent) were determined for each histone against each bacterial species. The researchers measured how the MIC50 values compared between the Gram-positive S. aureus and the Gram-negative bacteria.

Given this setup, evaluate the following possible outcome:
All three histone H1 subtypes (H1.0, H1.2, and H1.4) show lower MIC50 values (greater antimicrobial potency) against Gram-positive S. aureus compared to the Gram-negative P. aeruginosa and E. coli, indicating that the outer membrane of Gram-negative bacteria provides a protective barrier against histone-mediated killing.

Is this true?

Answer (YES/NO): NO